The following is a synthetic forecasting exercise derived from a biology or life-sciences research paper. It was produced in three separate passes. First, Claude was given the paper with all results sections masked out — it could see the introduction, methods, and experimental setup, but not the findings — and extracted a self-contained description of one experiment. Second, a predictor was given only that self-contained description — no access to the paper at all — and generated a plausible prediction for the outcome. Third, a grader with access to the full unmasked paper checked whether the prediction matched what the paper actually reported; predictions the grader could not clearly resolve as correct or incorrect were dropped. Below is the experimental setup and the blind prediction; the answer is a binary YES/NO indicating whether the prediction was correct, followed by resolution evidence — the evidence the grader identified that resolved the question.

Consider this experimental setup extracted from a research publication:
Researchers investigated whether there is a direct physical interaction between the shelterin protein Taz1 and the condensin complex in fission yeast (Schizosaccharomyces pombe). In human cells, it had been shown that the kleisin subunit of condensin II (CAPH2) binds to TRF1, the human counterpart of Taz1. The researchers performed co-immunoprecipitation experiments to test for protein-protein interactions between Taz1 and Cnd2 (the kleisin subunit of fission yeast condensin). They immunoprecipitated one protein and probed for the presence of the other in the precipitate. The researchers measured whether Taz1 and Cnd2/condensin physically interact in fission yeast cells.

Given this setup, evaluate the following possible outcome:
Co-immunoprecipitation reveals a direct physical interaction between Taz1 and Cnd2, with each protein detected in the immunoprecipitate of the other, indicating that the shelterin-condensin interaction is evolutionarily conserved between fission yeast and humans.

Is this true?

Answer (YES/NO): NO